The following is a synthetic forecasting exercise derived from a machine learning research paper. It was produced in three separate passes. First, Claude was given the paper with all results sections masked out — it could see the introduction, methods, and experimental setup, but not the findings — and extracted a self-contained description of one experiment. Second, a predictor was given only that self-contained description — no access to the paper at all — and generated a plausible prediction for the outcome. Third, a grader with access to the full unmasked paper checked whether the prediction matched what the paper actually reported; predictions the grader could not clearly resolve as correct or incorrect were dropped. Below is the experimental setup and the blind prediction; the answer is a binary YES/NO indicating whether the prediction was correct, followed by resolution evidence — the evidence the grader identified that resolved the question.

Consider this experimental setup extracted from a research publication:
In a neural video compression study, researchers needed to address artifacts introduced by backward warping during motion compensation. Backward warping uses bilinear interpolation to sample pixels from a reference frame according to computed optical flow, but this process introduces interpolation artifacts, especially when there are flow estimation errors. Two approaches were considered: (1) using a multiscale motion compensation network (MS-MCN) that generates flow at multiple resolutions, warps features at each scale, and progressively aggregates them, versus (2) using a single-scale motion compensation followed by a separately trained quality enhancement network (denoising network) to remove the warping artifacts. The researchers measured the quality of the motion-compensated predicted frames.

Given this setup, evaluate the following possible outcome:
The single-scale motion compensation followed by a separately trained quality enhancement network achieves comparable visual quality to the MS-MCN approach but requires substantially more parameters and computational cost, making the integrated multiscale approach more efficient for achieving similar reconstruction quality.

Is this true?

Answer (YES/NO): NO